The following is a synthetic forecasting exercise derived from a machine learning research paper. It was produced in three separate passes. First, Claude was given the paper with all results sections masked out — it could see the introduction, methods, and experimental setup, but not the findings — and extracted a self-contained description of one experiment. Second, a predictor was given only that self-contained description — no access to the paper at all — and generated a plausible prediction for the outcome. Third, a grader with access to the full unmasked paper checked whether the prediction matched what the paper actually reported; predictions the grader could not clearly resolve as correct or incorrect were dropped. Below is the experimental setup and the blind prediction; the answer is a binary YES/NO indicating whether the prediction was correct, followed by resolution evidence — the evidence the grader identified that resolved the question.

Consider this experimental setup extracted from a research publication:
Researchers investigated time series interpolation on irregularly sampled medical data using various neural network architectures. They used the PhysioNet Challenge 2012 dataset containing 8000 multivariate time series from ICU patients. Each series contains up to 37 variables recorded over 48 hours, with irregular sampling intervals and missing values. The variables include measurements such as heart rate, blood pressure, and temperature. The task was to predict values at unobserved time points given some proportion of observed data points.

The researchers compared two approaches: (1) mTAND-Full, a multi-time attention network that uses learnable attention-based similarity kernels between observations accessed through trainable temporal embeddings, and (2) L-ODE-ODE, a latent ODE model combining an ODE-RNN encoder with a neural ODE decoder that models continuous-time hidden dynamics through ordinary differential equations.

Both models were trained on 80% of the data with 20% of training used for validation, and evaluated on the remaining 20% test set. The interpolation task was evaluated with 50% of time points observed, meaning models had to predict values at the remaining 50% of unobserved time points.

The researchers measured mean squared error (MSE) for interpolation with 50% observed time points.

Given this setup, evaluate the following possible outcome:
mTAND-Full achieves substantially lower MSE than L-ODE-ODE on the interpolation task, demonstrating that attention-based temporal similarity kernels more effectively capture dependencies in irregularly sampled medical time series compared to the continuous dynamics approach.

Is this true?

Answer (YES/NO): YES